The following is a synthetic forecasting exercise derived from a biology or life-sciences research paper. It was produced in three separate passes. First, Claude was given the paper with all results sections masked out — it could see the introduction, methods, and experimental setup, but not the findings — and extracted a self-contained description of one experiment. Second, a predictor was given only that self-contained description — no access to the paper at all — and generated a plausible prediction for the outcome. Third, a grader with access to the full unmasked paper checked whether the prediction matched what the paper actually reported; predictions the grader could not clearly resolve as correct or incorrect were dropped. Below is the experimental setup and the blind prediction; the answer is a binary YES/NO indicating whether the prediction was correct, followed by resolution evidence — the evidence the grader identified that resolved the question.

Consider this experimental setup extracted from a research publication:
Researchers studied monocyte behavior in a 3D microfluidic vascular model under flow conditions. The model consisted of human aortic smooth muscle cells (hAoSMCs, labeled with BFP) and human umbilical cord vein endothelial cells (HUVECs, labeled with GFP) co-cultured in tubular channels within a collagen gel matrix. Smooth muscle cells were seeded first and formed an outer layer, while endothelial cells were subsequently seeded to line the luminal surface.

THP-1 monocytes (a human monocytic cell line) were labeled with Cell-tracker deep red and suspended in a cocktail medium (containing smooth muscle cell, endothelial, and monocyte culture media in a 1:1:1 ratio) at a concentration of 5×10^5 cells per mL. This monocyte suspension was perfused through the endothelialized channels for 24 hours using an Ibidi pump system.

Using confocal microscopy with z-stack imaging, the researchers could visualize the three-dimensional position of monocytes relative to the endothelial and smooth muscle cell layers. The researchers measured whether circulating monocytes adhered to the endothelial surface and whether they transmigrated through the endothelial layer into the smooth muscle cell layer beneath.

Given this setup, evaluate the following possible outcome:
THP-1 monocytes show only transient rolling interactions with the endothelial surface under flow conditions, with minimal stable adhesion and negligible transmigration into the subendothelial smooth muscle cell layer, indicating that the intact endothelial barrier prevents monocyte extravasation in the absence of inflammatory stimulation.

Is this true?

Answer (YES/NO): YES